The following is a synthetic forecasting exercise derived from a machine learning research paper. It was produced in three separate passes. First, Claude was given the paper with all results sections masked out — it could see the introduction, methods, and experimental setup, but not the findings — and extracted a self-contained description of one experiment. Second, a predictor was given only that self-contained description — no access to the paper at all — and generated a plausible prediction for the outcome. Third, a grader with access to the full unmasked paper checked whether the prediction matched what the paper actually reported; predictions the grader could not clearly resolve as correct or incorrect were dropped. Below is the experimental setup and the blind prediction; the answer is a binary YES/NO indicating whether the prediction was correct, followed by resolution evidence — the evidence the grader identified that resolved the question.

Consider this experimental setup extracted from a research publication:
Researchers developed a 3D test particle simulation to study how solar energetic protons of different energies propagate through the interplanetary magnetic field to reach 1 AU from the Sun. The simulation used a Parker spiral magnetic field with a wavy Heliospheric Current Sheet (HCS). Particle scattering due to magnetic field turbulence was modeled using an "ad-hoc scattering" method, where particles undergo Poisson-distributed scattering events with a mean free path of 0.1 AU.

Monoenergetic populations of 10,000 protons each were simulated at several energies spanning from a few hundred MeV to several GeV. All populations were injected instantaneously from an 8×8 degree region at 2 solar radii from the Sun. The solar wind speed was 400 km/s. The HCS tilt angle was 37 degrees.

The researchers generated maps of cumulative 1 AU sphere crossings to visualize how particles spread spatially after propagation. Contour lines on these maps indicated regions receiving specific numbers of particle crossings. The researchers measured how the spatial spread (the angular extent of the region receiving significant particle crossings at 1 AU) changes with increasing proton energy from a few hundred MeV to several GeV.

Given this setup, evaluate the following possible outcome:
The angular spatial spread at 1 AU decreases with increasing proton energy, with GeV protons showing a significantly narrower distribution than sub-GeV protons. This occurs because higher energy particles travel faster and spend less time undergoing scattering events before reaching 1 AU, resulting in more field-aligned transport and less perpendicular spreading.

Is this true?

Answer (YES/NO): NO